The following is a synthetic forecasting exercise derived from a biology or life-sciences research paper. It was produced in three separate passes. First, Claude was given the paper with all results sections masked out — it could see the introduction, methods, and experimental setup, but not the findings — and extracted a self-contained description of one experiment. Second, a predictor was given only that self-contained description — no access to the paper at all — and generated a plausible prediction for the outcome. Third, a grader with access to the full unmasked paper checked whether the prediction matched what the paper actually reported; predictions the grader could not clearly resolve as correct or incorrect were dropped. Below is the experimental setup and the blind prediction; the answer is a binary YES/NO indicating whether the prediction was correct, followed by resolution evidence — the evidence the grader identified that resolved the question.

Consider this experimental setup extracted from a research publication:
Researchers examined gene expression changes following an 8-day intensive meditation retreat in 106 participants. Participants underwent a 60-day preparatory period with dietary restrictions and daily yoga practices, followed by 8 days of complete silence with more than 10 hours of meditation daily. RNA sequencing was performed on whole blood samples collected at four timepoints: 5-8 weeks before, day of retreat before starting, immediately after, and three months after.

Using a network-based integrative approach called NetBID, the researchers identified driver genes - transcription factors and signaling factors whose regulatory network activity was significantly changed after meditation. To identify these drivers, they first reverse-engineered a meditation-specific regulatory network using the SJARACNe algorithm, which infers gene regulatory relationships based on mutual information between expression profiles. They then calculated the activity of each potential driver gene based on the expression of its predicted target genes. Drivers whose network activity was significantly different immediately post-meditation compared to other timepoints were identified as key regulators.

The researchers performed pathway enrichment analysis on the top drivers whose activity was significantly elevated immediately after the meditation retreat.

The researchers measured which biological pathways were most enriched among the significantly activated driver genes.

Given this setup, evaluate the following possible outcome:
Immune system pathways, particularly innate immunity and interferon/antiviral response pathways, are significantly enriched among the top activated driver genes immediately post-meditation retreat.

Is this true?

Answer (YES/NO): YES